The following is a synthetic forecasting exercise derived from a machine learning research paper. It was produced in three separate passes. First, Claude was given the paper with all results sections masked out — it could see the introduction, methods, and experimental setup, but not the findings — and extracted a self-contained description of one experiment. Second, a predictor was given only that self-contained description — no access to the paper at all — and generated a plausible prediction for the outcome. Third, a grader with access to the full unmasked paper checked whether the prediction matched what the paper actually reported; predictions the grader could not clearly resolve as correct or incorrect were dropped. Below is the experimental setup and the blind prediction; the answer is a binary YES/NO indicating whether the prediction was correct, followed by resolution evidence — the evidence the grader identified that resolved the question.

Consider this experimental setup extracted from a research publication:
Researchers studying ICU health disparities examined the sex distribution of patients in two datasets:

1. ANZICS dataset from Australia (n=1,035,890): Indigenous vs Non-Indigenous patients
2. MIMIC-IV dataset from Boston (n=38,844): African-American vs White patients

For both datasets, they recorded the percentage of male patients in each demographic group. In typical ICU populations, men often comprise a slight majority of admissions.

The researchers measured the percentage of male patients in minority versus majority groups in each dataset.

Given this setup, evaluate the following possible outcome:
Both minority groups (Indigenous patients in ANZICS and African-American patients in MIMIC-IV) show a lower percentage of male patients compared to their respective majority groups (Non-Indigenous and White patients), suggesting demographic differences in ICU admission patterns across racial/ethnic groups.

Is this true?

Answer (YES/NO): YES